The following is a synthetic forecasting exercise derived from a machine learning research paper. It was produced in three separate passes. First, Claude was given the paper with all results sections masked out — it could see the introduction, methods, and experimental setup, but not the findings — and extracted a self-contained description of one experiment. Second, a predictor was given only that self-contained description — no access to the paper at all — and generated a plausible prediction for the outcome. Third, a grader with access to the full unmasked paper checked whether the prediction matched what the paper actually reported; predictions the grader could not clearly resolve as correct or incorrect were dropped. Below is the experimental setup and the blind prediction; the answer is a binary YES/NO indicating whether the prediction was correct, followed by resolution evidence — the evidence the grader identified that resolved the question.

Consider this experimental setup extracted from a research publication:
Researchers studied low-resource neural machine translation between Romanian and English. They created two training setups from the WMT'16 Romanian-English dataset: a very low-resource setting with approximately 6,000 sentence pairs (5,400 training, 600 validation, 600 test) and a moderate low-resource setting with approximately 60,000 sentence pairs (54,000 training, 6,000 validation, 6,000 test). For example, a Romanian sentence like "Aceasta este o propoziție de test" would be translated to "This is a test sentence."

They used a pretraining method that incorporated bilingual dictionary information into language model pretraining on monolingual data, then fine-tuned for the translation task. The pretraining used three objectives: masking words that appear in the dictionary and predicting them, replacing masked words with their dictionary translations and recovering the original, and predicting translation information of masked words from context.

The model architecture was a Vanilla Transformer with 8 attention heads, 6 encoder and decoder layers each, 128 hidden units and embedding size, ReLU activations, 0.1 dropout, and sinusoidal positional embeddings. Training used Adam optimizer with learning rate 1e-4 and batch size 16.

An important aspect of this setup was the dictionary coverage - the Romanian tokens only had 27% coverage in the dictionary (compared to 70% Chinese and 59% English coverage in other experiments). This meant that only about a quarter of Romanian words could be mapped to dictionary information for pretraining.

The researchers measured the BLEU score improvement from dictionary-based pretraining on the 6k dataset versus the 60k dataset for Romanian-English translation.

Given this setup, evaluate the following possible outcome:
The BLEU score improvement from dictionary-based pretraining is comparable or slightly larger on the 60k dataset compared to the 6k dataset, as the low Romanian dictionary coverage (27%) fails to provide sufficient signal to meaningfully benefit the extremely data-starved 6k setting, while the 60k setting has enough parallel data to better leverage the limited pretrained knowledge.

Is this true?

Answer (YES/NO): YES